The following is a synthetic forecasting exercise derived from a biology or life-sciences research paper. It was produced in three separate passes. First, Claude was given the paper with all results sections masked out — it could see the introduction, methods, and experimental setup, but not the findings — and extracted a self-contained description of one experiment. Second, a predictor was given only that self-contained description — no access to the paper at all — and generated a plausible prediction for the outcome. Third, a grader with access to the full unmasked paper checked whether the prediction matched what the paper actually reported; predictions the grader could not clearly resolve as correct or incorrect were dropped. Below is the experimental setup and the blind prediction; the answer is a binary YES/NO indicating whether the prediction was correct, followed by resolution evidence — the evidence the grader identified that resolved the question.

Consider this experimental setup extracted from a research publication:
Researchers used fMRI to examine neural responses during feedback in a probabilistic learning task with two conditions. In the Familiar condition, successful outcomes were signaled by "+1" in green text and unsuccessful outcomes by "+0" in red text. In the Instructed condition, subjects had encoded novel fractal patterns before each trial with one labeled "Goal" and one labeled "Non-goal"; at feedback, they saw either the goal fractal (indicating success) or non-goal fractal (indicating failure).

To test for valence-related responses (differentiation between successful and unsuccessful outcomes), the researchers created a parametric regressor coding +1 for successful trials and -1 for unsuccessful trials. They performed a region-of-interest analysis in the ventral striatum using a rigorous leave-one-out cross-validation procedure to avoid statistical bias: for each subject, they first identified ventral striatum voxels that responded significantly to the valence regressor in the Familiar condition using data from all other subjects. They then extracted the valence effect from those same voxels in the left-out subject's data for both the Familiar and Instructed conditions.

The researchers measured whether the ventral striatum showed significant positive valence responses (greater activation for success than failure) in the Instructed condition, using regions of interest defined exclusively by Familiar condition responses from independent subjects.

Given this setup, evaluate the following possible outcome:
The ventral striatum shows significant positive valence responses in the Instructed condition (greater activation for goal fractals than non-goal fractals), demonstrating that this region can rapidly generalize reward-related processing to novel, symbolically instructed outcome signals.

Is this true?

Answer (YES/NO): YES